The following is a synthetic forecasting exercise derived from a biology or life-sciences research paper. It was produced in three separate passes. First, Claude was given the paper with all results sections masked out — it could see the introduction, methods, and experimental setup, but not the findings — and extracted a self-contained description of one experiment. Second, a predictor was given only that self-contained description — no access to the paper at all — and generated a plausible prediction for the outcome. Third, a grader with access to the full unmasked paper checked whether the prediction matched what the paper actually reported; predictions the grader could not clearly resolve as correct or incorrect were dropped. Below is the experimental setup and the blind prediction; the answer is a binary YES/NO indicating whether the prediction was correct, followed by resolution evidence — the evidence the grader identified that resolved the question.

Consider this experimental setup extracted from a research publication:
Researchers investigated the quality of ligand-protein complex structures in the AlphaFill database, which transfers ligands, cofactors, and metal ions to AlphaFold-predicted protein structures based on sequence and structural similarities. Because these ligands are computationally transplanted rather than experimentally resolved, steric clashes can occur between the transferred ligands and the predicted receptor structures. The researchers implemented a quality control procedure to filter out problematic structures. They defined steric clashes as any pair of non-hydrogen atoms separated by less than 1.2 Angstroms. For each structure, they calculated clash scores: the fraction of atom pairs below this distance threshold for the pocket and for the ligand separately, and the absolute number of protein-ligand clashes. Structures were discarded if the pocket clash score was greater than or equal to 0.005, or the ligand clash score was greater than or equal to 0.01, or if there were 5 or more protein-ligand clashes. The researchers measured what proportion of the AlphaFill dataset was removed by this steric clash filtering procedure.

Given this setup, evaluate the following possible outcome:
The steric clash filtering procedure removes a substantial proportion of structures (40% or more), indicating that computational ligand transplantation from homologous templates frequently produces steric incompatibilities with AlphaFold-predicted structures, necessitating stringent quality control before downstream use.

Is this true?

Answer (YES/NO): NO